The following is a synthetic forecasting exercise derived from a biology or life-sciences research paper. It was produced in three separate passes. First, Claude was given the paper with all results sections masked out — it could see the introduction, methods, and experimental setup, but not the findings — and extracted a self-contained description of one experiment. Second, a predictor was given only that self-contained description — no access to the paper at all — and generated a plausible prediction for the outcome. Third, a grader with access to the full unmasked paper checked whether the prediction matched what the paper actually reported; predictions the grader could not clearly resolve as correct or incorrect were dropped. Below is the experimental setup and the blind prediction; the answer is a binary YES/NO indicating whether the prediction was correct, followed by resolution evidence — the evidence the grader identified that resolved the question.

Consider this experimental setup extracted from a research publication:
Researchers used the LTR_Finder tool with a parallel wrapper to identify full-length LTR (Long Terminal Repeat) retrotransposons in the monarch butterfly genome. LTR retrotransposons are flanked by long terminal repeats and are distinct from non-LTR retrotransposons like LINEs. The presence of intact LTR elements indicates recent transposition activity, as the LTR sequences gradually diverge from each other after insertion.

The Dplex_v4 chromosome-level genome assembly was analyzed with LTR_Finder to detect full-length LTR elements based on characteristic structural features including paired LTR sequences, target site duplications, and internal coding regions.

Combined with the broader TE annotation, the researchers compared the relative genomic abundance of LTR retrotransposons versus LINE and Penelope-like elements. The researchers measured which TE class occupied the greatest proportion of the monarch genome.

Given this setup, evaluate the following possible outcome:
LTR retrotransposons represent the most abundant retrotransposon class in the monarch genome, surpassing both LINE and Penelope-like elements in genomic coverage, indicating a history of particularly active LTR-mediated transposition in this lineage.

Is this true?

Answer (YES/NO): NO